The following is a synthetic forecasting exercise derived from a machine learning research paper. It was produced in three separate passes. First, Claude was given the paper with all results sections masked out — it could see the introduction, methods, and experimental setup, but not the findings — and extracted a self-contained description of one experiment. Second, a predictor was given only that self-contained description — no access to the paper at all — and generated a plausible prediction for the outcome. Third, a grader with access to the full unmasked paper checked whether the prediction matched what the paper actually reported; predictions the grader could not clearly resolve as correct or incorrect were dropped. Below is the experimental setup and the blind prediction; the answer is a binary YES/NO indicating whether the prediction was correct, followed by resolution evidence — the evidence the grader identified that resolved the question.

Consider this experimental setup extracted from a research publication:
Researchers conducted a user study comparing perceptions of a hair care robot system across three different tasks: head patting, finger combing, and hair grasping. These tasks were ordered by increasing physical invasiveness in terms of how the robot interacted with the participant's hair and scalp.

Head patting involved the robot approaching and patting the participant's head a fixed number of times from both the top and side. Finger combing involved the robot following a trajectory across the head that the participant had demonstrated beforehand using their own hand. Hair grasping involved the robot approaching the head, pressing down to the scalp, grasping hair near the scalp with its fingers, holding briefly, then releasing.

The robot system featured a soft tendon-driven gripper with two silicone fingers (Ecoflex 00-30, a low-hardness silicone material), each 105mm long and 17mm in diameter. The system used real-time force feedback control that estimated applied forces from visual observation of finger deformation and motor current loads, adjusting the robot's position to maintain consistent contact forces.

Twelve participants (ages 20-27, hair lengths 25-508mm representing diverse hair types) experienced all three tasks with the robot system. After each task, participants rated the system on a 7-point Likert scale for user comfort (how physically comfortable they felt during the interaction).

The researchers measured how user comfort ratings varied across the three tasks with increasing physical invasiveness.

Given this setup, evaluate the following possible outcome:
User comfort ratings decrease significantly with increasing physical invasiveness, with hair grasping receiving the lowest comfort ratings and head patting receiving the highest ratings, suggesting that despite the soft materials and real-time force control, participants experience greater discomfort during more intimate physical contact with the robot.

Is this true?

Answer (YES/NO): NO